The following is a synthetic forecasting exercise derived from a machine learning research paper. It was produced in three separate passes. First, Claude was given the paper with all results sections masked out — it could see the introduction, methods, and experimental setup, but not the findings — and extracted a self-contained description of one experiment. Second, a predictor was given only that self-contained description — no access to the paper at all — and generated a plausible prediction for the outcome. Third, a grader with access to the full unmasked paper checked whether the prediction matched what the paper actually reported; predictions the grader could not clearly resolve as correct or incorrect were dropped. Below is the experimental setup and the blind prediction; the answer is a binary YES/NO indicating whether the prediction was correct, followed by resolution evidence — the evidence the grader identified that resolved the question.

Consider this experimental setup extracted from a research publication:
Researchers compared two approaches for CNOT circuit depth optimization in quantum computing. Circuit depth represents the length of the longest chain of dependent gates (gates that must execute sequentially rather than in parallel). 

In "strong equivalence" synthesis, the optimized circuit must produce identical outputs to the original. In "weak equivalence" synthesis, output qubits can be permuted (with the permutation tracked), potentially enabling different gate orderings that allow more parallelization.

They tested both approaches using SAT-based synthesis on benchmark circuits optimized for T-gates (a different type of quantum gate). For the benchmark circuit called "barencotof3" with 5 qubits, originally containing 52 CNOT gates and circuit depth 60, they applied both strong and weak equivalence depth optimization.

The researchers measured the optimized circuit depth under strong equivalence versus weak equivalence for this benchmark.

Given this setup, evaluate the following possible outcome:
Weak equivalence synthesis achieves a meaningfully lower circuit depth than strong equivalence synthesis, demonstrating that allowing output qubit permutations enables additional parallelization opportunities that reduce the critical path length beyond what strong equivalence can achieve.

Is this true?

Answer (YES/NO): YES